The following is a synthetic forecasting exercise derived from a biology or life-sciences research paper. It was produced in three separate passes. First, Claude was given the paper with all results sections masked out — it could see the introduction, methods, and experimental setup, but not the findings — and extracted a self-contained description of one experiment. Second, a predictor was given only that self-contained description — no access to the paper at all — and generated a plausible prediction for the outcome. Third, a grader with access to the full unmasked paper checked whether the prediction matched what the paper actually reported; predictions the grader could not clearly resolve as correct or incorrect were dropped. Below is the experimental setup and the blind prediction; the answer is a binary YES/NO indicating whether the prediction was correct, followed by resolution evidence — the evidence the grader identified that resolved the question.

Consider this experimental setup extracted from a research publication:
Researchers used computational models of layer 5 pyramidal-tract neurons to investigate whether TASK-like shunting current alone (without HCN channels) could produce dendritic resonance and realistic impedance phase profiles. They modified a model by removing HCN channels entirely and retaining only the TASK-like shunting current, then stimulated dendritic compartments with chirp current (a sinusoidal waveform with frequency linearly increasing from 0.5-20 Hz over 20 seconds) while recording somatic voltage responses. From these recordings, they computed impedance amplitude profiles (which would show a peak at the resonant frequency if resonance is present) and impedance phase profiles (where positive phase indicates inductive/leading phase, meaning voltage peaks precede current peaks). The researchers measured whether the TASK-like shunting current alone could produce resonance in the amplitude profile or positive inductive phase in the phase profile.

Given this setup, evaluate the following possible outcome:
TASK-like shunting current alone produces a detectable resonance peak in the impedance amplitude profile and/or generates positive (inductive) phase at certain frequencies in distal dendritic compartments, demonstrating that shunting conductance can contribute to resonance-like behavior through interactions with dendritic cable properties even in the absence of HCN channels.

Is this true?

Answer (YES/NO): NO